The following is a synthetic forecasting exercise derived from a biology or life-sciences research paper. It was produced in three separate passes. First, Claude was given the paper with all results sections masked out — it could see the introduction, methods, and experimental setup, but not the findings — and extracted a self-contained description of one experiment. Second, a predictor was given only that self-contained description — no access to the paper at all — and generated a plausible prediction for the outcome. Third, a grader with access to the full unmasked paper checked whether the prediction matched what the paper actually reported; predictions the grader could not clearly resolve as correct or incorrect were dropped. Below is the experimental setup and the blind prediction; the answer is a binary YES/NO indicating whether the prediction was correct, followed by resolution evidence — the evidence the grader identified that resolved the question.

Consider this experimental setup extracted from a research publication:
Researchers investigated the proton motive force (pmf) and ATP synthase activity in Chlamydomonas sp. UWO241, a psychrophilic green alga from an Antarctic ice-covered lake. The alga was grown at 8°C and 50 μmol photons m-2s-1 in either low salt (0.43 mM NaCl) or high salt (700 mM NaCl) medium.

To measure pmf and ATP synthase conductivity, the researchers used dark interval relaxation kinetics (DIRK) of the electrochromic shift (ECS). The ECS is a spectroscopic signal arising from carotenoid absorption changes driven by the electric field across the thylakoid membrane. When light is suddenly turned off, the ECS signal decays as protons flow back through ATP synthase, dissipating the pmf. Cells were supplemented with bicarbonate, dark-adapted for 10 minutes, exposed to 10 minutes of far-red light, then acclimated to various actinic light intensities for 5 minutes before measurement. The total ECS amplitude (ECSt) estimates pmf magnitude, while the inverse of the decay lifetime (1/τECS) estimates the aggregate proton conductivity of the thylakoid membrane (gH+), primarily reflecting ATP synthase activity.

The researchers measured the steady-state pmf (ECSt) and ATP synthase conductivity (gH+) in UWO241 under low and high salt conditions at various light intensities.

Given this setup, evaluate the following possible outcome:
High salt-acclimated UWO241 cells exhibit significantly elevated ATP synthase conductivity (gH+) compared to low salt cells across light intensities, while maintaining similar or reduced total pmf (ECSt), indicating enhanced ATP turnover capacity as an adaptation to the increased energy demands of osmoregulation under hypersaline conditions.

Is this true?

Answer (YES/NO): NO